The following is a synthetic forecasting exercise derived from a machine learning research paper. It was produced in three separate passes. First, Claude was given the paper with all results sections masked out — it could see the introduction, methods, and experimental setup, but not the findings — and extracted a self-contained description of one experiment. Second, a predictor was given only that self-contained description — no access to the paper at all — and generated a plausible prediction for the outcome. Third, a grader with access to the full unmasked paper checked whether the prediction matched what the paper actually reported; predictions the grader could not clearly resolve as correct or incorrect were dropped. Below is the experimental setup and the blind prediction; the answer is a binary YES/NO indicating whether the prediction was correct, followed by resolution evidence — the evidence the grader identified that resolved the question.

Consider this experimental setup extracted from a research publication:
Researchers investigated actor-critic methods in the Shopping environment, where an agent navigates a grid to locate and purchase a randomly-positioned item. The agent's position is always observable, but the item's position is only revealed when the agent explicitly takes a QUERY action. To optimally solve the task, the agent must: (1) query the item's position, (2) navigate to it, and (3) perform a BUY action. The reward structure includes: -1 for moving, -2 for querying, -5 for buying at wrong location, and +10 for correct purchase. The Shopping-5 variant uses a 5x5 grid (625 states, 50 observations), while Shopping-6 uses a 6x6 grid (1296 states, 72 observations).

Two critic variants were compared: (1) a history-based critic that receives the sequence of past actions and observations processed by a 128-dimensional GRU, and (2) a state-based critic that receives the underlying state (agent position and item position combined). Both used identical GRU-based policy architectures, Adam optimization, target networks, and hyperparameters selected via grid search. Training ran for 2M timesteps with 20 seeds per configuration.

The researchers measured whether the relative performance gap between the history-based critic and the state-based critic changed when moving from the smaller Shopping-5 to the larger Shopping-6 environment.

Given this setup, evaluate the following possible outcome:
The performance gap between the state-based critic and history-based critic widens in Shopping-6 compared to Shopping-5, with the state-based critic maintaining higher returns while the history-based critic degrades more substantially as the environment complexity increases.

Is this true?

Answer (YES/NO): NO